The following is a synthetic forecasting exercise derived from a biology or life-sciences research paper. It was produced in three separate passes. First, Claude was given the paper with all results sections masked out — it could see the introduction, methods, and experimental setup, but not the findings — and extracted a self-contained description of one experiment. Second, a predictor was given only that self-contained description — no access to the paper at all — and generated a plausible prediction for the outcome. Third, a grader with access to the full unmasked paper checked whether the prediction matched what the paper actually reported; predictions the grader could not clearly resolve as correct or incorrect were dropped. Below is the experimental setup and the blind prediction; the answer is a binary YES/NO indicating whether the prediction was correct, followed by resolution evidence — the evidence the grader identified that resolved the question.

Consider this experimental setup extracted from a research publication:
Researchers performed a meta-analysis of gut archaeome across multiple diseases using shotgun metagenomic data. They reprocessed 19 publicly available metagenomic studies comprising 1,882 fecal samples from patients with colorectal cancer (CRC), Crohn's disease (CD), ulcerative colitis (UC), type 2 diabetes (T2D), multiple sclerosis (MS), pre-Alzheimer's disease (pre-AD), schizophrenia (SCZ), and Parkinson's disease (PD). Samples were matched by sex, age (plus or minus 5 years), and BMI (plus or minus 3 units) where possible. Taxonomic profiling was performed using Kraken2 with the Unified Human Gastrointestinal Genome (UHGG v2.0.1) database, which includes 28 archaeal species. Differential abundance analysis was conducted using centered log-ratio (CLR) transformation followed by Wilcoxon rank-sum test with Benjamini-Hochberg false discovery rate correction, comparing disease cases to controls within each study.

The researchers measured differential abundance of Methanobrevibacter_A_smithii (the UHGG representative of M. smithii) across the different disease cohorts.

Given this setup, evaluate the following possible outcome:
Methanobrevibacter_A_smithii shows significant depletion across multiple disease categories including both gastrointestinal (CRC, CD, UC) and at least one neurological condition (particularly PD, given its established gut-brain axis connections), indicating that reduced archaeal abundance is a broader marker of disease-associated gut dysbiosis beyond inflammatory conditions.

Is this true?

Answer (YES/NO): NO